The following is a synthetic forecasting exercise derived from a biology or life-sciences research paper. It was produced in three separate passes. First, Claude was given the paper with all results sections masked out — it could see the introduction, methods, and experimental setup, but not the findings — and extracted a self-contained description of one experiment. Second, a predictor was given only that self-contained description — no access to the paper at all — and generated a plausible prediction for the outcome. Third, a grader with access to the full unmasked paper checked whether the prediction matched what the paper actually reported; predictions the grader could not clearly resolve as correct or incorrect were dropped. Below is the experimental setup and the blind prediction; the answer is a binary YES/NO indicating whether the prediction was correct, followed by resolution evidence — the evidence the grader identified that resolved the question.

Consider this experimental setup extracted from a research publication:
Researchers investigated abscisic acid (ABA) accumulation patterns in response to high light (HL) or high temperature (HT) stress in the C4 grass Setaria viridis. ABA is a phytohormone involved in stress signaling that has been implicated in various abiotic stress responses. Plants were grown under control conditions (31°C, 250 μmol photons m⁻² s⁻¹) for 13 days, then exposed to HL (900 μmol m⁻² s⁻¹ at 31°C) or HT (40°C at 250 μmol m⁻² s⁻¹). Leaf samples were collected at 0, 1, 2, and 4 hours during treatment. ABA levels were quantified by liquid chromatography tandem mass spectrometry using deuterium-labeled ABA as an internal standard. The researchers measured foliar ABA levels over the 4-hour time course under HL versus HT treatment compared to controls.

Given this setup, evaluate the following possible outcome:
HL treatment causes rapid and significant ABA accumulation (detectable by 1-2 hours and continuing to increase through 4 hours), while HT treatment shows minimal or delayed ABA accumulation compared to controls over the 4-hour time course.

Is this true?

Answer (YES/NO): NO